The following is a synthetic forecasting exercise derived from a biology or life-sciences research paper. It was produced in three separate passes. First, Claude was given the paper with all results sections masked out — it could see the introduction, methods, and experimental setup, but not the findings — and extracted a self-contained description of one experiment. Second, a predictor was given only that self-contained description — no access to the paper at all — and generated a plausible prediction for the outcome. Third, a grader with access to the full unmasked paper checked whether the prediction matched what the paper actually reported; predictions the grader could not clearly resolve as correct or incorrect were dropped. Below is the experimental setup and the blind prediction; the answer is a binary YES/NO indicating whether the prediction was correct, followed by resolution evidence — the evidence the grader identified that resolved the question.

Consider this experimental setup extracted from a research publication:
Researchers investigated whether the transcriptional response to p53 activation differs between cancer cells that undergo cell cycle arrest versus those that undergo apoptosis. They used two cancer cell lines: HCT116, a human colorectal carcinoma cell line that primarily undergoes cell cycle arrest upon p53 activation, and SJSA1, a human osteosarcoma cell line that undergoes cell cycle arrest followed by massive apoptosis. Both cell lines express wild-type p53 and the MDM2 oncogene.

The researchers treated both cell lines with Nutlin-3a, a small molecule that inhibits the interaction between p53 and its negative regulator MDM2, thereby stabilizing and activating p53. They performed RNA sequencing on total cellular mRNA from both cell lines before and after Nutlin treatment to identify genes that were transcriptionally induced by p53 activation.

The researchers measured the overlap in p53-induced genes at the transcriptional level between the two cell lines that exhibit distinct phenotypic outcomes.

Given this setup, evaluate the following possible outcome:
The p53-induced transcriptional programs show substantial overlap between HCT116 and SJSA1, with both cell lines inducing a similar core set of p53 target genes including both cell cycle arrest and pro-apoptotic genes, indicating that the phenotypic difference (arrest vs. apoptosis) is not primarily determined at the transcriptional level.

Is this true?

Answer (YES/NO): YES